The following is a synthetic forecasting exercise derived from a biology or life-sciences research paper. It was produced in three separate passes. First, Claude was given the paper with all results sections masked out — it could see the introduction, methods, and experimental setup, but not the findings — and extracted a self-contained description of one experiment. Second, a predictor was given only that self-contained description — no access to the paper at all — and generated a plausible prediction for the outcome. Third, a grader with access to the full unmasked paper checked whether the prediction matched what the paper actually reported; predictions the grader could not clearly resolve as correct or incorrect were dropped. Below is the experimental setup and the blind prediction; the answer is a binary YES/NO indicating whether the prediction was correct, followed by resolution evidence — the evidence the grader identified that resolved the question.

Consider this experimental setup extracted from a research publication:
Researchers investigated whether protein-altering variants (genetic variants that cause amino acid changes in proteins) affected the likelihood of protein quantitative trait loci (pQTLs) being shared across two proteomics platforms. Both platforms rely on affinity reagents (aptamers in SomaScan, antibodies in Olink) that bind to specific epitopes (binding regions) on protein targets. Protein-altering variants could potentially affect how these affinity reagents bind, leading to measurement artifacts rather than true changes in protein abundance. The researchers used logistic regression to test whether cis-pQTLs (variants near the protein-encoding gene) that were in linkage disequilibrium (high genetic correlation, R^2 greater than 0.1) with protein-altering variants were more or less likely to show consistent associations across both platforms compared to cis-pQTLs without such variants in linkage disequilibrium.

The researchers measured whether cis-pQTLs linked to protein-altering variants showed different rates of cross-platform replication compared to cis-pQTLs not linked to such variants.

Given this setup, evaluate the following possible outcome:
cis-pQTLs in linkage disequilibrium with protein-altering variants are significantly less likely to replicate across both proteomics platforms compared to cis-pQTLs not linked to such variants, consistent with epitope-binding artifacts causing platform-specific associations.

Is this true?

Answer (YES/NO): YES